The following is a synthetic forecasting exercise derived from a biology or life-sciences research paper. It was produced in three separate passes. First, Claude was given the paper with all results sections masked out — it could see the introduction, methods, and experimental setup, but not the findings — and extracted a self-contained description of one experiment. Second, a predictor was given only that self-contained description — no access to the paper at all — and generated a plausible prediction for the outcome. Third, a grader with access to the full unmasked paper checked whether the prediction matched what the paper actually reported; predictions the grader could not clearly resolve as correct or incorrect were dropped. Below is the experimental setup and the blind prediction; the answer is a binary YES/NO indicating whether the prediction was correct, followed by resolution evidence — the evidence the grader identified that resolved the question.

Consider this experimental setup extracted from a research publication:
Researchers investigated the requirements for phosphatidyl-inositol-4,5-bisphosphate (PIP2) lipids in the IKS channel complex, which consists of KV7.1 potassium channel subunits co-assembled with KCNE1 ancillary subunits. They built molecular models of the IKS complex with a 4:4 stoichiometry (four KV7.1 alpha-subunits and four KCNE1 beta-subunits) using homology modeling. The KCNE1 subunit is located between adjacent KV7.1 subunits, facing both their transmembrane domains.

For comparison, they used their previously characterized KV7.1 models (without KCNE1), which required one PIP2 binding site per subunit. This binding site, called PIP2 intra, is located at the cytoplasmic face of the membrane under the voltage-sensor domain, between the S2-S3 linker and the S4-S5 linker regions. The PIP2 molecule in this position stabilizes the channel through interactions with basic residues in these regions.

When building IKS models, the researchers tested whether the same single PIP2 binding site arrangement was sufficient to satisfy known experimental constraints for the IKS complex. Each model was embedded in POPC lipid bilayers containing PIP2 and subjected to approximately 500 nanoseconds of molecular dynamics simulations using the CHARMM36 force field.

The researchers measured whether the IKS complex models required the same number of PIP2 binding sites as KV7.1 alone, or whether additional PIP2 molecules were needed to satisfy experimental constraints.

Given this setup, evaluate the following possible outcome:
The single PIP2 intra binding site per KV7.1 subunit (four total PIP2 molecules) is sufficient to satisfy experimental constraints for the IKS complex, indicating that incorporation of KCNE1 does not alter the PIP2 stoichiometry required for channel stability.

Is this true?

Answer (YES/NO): NO